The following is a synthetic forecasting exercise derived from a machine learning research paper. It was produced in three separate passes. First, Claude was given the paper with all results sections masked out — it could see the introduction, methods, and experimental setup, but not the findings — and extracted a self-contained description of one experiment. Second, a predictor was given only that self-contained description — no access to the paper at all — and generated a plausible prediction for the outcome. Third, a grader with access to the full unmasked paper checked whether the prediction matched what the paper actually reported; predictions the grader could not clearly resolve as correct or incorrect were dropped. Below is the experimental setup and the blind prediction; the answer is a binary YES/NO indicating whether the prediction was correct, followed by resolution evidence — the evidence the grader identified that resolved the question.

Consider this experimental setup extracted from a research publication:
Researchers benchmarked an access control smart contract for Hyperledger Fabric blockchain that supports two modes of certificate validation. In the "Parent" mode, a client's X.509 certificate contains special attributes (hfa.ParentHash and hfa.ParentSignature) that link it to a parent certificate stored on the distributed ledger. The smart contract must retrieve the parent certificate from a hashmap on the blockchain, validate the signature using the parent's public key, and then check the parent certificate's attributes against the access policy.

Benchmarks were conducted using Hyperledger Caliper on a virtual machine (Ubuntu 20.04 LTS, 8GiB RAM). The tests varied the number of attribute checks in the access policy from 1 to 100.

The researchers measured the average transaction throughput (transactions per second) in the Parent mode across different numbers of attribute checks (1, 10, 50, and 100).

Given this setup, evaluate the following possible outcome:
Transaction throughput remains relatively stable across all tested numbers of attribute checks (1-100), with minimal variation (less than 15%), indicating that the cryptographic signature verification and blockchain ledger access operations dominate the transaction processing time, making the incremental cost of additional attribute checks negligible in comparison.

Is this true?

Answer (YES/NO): YES